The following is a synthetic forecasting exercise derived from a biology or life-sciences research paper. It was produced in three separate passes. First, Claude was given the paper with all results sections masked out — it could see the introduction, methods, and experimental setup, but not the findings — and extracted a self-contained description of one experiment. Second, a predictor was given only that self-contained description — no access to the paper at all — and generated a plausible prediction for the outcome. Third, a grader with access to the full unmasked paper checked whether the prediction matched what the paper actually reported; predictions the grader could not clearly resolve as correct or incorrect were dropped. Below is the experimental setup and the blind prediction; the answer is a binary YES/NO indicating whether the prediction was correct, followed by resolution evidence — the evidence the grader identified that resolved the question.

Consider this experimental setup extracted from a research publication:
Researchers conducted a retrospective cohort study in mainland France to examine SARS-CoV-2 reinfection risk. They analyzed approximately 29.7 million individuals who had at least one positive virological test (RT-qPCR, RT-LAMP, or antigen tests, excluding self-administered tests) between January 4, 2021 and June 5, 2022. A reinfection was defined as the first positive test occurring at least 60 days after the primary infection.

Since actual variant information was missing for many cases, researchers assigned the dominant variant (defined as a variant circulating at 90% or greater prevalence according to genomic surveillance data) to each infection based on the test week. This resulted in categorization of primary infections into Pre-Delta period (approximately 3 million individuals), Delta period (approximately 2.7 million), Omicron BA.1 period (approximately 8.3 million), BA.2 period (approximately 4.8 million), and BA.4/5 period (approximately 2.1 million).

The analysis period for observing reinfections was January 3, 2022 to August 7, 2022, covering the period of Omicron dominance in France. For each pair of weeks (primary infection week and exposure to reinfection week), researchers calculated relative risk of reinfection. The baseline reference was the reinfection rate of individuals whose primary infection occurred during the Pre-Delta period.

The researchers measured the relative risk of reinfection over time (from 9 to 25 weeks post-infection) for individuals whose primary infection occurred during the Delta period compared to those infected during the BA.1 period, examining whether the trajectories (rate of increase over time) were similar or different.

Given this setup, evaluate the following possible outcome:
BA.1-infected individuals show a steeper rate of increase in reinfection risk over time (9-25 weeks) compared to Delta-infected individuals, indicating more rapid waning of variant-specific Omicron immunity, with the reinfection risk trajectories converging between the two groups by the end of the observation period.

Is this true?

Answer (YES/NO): NO